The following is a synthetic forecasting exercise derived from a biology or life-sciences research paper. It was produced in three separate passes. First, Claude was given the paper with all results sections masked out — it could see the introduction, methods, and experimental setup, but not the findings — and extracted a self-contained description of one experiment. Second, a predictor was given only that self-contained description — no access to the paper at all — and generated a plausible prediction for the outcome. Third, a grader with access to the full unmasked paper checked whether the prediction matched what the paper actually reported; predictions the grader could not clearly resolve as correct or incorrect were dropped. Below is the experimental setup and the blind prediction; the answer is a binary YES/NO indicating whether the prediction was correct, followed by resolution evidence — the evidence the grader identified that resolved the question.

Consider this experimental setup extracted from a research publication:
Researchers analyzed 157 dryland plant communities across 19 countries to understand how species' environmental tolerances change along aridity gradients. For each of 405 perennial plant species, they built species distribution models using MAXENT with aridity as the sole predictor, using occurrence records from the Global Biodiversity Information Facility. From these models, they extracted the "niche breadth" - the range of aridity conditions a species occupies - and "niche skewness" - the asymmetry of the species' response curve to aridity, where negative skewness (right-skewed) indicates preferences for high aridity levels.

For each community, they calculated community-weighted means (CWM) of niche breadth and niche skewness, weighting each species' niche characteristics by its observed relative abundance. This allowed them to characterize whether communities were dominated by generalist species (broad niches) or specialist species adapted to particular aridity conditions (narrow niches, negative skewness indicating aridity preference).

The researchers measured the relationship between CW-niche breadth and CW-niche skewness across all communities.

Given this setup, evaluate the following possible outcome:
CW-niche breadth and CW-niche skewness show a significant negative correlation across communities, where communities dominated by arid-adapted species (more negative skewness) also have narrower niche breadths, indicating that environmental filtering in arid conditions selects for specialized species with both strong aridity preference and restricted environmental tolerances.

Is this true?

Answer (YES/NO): NO